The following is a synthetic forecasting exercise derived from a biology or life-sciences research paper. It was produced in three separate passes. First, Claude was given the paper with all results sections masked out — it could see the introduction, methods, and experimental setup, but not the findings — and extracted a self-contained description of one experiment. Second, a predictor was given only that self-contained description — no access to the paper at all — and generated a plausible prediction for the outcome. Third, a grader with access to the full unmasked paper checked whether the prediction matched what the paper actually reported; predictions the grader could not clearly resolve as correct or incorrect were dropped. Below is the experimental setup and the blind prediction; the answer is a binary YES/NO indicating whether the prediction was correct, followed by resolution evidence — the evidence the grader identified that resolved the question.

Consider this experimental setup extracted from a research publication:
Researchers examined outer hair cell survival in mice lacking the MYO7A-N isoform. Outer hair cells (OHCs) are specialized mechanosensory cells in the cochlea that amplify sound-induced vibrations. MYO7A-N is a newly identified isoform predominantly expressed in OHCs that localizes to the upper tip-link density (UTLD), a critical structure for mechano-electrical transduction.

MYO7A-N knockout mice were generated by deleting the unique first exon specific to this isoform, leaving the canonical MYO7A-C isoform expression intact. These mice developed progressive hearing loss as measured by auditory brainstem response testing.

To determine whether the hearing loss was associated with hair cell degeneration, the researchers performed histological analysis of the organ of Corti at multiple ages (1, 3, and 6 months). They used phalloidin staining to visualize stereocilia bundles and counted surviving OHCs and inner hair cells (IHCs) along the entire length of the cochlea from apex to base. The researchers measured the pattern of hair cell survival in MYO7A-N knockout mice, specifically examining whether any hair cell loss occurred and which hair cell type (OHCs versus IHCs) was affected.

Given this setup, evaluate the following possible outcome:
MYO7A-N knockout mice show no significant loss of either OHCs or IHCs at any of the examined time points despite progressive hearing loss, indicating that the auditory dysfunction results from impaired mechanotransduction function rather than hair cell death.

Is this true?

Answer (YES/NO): NO